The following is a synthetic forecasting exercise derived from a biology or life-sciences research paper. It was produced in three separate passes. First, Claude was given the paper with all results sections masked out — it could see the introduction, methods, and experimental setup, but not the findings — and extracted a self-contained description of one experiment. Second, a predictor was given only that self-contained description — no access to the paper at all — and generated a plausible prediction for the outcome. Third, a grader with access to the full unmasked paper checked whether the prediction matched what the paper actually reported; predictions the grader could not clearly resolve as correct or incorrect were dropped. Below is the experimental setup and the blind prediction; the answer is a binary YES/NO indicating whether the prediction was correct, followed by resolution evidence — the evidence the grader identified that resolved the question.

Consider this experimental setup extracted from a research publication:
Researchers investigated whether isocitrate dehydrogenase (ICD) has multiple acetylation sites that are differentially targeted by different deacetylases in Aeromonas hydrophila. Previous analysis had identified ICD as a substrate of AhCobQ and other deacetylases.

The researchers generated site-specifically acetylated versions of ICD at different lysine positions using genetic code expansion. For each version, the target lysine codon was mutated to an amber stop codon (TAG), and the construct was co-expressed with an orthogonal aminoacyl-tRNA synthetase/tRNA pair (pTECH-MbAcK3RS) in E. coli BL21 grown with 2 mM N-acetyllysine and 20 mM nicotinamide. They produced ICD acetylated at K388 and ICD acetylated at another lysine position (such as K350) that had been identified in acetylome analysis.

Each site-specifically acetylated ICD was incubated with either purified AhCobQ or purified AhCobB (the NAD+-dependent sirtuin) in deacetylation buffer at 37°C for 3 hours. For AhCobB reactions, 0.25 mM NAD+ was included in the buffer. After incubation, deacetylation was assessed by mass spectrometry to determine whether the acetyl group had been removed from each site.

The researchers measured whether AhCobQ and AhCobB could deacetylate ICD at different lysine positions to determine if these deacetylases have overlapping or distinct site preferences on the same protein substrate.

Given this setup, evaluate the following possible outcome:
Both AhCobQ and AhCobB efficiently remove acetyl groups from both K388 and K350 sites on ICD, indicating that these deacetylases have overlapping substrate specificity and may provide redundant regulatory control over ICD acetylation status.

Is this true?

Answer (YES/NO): NO